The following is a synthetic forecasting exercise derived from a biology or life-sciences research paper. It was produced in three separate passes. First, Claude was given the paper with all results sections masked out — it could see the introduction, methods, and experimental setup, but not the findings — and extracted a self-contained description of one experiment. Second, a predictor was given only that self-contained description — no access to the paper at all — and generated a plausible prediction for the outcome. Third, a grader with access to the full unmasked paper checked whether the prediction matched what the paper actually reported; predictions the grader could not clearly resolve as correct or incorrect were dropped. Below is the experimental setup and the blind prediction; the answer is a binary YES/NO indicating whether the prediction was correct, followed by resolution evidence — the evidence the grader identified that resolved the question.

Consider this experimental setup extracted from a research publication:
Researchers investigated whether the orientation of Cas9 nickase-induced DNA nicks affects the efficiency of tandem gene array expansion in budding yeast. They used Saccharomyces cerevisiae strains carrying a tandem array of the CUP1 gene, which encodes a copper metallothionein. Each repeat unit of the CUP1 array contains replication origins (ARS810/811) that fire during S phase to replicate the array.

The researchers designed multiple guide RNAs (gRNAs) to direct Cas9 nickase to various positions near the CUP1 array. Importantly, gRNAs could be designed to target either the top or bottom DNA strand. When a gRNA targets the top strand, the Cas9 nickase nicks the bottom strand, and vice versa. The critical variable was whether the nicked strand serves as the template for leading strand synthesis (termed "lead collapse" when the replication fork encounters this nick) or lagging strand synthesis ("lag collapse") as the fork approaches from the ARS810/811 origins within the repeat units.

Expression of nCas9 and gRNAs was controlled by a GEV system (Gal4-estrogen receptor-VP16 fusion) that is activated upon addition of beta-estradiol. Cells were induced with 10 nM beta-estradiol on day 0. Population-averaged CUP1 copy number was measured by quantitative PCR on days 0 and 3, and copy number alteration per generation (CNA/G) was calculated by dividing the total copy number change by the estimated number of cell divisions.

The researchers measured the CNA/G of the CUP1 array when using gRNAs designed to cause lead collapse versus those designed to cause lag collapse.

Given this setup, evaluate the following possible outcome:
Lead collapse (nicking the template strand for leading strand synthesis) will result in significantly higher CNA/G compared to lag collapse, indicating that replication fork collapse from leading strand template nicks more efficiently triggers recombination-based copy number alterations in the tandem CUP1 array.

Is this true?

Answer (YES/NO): YES